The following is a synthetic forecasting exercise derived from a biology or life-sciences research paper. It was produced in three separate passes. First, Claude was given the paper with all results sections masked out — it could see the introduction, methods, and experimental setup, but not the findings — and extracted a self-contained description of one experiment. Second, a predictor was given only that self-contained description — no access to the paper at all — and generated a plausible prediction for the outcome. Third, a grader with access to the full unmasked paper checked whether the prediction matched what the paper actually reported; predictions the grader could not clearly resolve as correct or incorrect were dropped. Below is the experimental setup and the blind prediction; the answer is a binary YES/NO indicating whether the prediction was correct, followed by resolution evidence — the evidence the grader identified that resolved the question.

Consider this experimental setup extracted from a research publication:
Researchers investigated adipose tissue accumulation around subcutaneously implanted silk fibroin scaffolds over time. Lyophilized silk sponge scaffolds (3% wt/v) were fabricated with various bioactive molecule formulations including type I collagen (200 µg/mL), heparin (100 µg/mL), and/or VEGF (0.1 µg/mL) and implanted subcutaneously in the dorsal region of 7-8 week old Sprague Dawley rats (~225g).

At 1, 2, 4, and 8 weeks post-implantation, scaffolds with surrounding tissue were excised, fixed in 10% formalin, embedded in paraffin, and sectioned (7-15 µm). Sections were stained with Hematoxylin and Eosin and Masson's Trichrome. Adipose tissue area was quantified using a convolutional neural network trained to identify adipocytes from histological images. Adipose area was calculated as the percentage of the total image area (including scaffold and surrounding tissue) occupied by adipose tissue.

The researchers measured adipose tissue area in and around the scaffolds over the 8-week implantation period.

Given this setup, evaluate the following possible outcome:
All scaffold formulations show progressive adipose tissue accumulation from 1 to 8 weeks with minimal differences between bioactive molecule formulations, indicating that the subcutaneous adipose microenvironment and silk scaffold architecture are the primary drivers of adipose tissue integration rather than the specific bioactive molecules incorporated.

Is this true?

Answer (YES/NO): NO